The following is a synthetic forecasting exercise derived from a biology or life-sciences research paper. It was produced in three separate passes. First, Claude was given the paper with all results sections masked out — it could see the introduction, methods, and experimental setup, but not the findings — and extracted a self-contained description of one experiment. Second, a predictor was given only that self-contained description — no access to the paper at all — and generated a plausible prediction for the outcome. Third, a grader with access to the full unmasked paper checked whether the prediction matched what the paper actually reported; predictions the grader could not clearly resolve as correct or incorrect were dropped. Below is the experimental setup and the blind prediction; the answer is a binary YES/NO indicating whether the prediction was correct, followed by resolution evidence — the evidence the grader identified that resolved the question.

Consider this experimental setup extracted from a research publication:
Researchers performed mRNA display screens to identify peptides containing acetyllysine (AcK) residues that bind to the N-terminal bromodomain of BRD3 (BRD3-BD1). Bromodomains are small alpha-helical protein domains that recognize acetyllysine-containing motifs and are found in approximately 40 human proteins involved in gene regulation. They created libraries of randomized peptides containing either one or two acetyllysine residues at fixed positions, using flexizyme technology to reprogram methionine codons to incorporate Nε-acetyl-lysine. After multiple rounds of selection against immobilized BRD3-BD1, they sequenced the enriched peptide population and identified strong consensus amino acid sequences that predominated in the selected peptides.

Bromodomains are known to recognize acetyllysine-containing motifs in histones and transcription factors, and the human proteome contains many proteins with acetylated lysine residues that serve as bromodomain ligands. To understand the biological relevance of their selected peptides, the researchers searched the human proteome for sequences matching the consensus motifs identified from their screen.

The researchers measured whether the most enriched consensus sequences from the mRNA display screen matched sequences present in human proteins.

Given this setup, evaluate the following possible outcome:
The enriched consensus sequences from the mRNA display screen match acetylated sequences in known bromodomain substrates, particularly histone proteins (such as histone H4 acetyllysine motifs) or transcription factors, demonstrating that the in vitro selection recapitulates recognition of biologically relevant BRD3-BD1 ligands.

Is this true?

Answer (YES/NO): NO